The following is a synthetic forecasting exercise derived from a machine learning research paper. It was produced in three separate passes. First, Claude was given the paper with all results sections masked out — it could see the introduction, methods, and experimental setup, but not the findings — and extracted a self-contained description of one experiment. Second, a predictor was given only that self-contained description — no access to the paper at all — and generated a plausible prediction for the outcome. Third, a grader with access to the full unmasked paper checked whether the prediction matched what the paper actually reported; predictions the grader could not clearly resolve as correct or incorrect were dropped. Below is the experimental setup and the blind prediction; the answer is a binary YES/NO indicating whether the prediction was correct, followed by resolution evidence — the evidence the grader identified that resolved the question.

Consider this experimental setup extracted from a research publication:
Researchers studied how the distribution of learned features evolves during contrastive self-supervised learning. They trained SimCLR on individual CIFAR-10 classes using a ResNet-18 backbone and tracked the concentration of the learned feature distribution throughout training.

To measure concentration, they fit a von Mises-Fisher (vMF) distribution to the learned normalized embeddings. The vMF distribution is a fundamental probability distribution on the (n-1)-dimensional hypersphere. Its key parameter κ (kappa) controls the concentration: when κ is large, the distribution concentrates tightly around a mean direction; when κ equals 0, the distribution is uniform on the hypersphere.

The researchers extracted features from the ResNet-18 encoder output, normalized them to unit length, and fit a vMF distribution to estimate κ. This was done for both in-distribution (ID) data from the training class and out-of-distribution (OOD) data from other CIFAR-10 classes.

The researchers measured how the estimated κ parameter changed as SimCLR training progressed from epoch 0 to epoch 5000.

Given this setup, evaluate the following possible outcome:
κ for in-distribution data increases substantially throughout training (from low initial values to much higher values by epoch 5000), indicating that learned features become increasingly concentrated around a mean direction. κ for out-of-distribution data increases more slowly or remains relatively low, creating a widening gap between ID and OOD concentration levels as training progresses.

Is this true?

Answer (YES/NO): NO